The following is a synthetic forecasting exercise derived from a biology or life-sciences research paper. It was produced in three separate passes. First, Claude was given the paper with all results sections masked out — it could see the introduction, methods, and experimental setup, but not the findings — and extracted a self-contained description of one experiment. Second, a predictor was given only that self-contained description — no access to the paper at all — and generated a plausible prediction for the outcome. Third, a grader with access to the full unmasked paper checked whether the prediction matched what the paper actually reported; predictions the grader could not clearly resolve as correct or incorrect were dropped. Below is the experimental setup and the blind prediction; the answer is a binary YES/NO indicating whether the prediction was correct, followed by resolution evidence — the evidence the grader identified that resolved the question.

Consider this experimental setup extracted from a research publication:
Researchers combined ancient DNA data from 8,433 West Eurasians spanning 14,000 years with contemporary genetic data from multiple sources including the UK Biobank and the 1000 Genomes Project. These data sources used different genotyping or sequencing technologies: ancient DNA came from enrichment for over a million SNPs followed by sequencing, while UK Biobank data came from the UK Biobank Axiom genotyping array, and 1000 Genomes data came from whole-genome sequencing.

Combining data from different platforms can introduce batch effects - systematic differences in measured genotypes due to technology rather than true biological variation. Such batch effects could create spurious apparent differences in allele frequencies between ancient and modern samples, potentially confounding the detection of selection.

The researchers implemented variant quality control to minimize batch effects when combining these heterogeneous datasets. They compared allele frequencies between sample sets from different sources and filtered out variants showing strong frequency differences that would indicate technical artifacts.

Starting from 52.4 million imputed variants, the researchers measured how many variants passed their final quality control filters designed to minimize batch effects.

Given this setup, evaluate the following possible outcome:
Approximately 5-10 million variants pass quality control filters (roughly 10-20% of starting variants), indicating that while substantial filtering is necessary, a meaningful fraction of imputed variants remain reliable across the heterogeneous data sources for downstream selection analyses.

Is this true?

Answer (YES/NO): YES